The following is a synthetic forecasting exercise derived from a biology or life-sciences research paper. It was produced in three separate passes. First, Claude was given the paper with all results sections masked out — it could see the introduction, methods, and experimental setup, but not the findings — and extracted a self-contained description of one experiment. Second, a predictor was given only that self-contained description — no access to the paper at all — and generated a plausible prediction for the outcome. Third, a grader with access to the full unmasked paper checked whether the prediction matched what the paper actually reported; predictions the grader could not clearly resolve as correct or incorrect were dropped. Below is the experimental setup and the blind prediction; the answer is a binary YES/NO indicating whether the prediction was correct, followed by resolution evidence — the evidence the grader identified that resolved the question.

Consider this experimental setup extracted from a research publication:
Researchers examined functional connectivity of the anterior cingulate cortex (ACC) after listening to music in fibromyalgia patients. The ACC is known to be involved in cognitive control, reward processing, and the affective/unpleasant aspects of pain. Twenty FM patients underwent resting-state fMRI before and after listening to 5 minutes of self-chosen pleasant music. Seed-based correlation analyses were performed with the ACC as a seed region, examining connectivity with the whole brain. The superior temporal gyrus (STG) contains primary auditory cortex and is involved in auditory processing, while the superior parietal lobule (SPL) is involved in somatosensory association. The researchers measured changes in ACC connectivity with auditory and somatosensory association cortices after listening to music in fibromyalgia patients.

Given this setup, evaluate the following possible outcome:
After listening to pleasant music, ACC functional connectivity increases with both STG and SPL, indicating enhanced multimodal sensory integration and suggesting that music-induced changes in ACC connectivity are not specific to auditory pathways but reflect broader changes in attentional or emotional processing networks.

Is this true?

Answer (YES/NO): NO